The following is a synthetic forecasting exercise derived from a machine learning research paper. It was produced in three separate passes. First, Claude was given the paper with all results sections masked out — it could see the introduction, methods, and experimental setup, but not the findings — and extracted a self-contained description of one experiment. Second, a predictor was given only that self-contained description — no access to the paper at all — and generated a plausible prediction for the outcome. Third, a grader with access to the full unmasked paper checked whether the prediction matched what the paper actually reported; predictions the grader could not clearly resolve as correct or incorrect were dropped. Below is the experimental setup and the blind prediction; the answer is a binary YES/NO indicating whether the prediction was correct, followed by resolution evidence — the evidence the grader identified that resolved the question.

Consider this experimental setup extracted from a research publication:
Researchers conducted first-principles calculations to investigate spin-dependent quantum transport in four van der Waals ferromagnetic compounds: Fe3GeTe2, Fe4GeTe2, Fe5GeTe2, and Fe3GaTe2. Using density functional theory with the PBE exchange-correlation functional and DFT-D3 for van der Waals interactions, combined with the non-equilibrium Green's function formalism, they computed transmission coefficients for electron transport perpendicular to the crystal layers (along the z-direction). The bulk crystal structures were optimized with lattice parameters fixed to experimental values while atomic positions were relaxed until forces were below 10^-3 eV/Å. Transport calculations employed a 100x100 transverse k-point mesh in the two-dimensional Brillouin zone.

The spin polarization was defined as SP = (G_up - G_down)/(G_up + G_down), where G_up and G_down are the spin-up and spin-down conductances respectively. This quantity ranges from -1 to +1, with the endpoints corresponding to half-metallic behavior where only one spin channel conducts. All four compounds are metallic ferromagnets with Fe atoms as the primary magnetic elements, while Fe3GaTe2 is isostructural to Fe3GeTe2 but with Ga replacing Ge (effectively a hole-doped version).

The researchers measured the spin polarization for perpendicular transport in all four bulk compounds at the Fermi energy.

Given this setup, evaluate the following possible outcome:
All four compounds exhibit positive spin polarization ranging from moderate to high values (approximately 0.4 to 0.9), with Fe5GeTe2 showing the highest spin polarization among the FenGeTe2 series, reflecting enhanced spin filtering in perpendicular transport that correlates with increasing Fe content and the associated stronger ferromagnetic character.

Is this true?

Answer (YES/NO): NO